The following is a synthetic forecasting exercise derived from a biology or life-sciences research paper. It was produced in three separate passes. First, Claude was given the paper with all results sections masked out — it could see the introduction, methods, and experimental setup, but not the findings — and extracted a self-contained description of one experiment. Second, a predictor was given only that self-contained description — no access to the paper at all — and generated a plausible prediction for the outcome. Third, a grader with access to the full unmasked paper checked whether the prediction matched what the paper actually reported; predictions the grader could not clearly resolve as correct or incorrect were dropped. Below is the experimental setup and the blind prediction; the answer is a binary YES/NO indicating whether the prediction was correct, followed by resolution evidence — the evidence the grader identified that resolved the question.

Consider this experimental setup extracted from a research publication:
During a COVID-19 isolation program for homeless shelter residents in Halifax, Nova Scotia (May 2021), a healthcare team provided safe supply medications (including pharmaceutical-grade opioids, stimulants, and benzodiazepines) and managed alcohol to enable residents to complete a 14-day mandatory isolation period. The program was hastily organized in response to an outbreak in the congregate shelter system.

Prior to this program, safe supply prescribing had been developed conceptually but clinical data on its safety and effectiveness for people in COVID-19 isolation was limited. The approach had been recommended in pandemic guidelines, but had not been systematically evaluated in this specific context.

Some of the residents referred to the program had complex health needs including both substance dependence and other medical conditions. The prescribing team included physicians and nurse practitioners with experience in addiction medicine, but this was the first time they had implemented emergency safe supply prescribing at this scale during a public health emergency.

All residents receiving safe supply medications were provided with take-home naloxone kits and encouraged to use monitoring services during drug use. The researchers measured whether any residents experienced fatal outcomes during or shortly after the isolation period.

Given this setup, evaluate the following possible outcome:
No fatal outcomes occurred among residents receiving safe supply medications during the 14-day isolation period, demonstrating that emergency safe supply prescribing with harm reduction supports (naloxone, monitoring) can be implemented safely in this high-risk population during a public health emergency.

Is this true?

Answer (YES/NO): YES